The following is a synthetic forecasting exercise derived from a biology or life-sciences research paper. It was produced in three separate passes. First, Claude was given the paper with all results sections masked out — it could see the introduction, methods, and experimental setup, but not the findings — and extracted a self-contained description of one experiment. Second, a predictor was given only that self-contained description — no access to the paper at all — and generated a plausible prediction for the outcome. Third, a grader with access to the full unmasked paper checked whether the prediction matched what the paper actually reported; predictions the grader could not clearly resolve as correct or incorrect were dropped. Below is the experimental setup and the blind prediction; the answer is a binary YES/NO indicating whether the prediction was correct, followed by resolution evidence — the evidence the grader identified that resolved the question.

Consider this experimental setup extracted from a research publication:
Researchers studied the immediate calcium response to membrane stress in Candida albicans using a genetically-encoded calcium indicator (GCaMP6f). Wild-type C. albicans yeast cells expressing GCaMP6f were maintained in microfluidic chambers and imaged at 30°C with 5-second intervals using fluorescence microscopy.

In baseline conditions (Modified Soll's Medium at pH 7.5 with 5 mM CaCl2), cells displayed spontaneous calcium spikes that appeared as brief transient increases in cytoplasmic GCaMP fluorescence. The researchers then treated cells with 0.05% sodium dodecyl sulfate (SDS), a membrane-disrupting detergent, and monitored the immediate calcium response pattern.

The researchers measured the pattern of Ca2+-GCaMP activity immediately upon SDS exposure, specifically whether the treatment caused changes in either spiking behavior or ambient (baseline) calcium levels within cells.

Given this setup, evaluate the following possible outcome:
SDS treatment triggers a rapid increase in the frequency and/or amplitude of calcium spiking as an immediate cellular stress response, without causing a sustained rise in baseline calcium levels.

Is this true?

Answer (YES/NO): NO